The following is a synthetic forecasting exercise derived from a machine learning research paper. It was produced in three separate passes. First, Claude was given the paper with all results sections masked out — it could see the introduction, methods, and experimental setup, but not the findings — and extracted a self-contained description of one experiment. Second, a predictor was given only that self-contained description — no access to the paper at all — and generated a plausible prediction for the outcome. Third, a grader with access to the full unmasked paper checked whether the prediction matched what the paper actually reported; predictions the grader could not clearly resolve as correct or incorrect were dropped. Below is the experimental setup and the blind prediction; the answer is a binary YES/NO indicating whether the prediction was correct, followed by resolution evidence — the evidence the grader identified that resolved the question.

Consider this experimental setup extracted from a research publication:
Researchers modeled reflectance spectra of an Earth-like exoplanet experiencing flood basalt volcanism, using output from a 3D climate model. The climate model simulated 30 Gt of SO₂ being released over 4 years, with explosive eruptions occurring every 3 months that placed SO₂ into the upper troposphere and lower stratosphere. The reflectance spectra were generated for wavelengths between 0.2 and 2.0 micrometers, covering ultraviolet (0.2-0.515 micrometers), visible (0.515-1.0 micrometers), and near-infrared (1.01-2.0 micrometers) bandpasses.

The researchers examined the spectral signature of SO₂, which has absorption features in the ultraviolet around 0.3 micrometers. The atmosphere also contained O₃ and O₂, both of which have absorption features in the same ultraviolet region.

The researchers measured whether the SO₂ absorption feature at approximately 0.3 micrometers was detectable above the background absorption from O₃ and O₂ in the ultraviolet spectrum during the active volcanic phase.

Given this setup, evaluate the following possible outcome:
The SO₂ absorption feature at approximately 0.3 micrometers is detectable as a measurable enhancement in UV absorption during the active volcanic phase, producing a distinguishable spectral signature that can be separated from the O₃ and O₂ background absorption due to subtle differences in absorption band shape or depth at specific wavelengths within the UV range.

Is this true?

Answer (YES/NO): NO